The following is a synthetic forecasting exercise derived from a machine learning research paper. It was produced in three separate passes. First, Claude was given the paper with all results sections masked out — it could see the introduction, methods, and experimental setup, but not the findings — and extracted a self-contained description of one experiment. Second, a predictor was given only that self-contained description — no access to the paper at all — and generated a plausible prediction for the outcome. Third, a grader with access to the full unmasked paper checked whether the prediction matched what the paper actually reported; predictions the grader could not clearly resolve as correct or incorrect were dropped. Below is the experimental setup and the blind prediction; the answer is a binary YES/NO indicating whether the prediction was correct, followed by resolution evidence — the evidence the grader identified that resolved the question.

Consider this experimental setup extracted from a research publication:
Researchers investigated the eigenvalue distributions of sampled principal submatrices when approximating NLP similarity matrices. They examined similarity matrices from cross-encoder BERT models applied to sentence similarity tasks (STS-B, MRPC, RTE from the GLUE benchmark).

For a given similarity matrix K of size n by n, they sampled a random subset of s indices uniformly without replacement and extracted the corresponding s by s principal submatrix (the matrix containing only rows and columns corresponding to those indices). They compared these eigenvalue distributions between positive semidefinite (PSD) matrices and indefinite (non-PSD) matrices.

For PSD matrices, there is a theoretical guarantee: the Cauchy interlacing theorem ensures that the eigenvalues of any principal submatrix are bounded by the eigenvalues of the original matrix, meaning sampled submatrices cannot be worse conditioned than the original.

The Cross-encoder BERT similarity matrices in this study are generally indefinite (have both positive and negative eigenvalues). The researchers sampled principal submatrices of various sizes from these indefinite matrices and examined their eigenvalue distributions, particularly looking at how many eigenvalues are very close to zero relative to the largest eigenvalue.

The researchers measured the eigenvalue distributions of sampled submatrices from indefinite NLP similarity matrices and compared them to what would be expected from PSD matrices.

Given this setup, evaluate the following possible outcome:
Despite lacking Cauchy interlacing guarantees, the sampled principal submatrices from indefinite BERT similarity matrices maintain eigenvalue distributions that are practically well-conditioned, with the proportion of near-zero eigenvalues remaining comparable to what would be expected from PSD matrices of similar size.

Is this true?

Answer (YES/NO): NO